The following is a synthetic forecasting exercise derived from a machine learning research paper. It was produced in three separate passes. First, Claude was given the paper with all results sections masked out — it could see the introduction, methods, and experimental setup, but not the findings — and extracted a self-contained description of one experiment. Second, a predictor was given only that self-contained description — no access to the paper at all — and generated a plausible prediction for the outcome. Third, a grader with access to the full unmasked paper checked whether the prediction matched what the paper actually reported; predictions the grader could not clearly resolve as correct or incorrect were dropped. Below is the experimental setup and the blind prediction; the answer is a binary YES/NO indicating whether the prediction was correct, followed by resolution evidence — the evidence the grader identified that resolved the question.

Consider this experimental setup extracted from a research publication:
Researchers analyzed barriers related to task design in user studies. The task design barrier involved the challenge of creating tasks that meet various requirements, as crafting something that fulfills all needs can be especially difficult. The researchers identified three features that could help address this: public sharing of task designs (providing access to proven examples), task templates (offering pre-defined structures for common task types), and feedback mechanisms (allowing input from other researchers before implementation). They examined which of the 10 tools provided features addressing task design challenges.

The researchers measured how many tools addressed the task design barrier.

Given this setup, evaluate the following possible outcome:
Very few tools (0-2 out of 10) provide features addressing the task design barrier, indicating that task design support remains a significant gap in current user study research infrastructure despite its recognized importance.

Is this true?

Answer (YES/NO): YES